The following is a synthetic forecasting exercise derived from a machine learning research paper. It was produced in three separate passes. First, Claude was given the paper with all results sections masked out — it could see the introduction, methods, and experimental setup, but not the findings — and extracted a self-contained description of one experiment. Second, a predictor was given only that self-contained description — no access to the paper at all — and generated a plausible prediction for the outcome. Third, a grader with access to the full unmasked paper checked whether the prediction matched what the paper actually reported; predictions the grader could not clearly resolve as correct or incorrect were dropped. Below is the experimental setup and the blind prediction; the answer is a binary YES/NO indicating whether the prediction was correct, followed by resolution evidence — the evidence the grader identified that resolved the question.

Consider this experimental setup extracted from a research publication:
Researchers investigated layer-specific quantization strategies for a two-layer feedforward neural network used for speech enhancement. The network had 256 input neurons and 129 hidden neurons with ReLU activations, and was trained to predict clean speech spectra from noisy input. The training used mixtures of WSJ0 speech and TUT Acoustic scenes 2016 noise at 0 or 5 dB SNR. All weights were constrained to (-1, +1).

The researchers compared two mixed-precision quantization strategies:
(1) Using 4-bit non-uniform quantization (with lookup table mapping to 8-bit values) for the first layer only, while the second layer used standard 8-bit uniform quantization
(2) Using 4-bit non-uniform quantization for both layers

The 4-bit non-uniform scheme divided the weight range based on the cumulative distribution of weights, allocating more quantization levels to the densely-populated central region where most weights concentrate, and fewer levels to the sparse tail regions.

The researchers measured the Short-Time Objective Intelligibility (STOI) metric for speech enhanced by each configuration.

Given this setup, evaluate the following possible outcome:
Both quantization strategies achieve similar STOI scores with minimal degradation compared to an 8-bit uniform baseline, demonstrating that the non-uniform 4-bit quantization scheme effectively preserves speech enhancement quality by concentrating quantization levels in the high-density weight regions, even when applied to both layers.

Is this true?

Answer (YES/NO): YES